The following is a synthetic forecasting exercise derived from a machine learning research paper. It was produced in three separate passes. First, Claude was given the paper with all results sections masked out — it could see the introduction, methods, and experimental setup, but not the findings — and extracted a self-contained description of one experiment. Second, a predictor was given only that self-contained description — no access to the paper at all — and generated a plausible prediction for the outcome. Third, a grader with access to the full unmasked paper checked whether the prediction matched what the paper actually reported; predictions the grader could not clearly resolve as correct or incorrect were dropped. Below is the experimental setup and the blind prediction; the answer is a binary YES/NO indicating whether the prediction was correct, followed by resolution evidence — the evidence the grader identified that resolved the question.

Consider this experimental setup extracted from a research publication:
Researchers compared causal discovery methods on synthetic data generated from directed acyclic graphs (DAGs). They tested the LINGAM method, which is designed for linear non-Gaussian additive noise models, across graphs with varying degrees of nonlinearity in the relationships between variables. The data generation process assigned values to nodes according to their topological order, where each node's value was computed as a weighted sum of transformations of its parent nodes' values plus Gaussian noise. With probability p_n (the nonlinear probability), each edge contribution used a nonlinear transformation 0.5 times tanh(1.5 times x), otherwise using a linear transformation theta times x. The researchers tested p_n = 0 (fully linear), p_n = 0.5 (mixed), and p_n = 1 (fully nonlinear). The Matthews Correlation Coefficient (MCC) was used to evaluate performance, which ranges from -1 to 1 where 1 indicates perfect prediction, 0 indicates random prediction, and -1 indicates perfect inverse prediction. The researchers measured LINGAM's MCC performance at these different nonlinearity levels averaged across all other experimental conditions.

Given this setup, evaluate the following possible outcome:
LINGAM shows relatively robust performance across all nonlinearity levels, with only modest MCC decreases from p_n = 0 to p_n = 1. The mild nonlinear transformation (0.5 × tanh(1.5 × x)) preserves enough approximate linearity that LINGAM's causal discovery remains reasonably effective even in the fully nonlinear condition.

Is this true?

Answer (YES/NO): YES